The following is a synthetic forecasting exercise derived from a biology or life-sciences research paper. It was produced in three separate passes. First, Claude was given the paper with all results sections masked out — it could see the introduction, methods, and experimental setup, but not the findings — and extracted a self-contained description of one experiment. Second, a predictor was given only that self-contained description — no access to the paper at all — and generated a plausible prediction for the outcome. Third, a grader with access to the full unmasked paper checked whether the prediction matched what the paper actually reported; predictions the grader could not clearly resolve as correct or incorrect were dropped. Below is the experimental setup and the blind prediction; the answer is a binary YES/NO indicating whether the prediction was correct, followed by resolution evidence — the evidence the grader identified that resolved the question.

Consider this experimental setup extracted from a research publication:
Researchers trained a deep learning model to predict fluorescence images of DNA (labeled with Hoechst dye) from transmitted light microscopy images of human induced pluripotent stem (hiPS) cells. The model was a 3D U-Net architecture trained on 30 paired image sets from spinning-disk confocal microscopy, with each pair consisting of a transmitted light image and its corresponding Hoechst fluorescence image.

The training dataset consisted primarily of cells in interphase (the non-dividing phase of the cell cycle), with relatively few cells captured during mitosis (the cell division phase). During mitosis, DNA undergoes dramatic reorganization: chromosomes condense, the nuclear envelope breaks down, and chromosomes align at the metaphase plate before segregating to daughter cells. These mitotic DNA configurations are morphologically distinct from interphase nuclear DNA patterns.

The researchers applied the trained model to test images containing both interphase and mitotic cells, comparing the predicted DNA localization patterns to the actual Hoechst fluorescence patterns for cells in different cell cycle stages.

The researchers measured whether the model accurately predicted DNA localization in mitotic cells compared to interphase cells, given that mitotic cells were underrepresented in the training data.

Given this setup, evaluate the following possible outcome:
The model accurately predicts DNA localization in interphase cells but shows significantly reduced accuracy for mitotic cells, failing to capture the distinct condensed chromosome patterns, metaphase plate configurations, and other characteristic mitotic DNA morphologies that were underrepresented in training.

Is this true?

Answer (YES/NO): NO